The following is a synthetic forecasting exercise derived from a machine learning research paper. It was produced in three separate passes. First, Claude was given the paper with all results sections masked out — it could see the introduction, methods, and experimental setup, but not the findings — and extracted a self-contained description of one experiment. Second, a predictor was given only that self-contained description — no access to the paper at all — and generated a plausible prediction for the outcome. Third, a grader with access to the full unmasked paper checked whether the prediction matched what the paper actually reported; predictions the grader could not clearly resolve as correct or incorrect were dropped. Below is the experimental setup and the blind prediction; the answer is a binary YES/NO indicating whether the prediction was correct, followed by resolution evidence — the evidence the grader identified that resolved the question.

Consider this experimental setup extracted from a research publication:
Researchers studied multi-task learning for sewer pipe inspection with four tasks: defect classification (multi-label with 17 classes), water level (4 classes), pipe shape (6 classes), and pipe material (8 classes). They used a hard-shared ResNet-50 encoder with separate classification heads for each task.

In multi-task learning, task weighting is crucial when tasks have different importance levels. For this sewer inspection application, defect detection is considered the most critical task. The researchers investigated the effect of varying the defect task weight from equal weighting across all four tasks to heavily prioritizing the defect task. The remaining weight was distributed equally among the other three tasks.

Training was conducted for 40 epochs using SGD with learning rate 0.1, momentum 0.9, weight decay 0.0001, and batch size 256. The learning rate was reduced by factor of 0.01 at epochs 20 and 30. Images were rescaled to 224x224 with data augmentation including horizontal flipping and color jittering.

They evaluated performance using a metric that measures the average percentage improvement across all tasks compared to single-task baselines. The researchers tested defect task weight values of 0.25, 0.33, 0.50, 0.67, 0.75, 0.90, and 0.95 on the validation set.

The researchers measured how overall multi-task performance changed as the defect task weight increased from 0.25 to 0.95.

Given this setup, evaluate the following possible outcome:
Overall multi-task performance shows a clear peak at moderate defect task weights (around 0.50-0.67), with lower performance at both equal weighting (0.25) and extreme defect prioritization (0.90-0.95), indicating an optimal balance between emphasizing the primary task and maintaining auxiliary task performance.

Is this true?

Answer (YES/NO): NO